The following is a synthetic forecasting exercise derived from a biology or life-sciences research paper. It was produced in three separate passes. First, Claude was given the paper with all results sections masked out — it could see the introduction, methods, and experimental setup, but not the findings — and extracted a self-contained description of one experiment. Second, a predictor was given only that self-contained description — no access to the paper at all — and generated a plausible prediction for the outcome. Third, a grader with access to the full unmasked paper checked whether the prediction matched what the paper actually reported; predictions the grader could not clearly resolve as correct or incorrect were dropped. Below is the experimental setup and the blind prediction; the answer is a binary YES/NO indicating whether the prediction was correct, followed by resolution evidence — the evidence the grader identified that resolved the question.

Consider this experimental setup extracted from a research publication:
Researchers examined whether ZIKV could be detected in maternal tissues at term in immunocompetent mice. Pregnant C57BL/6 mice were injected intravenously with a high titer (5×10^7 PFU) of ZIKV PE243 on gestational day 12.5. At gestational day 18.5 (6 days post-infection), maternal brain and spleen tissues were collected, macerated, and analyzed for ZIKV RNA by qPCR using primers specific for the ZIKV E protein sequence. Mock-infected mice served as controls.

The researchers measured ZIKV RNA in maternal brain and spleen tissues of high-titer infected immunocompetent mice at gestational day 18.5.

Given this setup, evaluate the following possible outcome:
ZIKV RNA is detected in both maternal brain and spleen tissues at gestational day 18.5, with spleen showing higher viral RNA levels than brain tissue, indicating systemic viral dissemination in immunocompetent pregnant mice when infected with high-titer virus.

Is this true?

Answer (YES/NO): NO